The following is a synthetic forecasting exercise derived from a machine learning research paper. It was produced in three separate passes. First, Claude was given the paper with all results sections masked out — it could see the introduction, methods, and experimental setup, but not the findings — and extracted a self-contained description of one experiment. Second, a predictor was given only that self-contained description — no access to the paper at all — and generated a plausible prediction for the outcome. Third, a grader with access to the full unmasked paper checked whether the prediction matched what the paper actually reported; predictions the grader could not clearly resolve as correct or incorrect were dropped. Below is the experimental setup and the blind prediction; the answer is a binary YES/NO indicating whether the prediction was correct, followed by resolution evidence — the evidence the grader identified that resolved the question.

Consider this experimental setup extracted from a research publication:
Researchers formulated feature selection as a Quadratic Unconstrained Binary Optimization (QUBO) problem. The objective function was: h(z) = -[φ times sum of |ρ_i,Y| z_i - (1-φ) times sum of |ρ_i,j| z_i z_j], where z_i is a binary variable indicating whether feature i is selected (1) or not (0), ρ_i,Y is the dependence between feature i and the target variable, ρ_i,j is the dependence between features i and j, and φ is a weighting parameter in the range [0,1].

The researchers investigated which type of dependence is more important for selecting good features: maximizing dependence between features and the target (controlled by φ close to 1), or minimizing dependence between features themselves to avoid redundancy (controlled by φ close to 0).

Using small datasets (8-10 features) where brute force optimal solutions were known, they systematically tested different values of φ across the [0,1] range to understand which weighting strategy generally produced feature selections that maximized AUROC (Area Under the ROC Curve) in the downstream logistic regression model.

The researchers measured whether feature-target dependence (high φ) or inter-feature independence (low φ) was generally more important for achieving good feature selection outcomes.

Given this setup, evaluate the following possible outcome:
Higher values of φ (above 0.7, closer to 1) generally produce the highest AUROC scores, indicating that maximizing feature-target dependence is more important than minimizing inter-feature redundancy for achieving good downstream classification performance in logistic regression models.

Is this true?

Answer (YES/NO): YES